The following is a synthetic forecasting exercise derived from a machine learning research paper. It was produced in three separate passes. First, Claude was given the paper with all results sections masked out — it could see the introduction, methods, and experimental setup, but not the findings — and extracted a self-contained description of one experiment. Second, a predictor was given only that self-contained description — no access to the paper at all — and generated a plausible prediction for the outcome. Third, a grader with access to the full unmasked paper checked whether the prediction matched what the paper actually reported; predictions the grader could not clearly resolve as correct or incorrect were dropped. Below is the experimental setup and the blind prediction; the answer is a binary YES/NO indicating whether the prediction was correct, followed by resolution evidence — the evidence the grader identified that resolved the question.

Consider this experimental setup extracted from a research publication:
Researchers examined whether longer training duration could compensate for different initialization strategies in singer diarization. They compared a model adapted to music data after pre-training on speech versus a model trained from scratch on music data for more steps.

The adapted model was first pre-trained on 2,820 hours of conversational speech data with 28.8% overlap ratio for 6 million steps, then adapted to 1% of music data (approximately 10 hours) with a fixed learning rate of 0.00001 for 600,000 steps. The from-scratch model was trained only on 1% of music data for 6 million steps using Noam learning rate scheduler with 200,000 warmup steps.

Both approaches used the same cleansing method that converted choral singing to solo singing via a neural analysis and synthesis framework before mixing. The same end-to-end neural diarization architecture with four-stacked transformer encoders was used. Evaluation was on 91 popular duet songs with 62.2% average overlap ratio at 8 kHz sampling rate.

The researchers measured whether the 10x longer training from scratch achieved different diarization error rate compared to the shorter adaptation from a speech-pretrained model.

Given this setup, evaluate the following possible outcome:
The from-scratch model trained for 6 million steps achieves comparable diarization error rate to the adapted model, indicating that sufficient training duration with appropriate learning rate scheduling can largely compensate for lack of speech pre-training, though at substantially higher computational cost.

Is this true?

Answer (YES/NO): YES